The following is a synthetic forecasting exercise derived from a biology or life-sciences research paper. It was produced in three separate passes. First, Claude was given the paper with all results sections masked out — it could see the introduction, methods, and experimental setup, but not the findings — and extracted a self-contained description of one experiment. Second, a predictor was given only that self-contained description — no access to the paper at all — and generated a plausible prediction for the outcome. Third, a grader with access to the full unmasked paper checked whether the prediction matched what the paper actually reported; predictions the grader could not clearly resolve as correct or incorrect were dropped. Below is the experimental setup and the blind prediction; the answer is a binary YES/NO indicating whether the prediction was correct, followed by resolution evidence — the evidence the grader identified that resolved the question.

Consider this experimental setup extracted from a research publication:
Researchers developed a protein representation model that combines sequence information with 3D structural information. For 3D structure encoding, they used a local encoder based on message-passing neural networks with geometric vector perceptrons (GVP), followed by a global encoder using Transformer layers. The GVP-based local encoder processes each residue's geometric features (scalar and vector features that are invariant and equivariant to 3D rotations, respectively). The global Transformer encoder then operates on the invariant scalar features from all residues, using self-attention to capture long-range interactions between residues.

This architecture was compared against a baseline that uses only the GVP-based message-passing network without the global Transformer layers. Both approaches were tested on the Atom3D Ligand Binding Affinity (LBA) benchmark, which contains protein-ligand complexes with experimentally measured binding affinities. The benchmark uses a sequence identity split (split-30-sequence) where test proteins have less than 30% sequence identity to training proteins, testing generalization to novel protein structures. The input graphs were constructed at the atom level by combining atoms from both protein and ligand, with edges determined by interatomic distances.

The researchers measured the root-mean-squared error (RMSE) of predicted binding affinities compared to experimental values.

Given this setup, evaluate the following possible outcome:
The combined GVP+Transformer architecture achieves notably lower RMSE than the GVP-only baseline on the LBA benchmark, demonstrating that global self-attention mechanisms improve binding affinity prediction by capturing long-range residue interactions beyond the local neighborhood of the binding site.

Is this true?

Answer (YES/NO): YES